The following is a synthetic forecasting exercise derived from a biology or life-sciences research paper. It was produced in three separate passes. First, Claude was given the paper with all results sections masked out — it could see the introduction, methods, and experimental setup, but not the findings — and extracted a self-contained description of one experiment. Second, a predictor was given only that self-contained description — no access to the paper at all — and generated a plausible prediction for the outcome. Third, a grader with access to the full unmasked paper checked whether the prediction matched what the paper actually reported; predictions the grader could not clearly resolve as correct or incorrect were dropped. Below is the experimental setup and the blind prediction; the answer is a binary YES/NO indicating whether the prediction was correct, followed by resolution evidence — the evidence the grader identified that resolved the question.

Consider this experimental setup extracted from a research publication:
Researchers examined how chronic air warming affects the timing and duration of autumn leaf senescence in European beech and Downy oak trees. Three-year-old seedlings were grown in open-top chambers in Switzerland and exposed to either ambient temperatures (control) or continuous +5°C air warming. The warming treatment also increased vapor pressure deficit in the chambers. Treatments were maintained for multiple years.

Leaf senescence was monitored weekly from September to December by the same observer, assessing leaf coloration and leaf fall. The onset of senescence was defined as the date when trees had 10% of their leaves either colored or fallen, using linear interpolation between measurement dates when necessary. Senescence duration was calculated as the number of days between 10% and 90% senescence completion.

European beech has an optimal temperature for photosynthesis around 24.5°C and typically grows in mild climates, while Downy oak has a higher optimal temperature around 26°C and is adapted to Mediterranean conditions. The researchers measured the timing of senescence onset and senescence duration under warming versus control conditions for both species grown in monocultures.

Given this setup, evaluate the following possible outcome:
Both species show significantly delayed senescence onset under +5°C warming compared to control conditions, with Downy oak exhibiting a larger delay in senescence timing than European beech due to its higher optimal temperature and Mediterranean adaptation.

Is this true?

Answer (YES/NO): NO